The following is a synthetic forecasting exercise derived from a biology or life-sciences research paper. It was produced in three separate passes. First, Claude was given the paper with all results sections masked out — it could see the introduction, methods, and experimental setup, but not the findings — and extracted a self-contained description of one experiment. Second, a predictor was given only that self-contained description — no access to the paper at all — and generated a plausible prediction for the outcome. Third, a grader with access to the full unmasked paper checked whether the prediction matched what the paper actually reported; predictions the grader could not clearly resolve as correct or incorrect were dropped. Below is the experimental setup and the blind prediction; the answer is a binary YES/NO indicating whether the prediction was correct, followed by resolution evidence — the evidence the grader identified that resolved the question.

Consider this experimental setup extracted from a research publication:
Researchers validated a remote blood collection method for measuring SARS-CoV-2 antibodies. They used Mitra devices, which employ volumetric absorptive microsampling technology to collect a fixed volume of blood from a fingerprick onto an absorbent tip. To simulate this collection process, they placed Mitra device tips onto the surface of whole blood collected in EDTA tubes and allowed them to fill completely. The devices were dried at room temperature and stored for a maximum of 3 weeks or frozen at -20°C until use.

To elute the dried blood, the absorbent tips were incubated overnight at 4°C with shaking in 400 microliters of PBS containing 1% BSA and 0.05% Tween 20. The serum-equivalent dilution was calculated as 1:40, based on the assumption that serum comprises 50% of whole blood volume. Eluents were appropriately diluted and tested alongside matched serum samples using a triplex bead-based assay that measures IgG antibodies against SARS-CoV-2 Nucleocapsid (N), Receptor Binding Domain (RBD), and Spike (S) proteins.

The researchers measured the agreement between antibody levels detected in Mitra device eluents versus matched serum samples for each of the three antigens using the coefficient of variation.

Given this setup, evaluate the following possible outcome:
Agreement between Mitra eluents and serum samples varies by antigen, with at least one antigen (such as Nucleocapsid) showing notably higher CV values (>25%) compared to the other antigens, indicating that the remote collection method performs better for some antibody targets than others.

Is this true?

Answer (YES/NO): NO